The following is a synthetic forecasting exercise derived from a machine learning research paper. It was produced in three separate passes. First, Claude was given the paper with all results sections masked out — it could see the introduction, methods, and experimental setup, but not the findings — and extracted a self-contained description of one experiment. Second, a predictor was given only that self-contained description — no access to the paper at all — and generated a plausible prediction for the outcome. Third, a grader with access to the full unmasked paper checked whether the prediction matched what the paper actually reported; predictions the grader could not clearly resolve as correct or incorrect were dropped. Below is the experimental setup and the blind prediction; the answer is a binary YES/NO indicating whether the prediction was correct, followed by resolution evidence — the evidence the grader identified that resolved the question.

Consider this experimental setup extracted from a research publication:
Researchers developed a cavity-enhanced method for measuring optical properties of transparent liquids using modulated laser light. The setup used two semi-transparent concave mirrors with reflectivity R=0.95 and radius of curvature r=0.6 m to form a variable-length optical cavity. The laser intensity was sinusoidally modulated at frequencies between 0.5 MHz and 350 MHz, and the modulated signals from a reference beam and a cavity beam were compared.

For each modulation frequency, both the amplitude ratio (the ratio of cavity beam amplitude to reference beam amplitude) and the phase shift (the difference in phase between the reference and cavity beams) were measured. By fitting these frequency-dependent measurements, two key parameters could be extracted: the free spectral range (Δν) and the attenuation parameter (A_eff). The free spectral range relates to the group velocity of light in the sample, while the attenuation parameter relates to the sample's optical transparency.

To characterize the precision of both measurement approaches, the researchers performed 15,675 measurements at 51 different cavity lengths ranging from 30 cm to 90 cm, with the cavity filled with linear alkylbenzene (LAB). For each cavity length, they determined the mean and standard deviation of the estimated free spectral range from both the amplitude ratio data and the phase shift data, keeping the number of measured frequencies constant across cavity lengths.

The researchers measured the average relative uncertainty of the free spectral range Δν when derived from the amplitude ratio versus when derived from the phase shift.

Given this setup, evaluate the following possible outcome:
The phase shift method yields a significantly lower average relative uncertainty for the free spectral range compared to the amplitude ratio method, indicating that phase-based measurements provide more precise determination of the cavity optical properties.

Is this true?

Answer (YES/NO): YES